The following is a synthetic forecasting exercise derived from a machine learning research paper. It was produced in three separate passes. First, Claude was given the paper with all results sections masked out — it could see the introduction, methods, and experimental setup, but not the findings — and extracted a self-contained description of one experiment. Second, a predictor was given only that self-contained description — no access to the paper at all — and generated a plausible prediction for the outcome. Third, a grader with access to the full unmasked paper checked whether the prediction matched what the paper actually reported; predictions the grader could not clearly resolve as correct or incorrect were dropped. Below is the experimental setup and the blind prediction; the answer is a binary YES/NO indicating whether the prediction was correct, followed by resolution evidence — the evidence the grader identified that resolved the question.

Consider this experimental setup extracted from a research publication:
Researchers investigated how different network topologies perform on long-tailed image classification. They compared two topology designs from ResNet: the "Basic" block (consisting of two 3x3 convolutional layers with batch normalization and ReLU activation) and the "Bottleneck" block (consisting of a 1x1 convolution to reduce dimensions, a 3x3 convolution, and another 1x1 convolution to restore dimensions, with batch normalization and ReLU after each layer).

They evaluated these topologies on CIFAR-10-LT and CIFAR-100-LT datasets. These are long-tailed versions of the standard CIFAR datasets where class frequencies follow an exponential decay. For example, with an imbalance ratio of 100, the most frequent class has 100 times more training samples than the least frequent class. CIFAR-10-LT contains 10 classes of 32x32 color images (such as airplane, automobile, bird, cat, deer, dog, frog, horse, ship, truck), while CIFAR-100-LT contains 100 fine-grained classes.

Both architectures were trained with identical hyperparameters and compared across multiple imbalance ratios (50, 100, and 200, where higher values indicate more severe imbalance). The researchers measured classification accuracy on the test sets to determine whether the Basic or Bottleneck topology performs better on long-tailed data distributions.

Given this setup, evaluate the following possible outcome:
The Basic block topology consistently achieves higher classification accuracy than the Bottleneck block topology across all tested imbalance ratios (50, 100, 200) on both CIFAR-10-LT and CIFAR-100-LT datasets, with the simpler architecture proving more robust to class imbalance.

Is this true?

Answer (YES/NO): NO